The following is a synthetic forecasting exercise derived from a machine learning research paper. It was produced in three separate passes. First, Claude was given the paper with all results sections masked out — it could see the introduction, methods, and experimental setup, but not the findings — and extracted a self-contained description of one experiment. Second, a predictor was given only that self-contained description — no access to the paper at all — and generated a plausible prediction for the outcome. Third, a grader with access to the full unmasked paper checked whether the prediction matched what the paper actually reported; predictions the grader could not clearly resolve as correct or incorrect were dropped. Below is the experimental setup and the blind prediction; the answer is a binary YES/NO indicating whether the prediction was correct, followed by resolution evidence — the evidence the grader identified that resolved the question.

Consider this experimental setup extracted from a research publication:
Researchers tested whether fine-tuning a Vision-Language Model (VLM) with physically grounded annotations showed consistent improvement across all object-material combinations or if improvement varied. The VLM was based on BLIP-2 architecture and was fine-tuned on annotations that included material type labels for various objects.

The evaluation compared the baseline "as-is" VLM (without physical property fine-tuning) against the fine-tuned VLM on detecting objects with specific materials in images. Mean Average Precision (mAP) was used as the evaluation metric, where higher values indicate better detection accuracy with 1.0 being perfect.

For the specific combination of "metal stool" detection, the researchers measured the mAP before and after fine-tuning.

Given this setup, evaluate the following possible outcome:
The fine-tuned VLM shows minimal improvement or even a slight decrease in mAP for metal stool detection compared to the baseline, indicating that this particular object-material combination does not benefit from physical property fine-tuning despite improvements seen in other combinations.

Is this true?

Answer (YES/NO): YES